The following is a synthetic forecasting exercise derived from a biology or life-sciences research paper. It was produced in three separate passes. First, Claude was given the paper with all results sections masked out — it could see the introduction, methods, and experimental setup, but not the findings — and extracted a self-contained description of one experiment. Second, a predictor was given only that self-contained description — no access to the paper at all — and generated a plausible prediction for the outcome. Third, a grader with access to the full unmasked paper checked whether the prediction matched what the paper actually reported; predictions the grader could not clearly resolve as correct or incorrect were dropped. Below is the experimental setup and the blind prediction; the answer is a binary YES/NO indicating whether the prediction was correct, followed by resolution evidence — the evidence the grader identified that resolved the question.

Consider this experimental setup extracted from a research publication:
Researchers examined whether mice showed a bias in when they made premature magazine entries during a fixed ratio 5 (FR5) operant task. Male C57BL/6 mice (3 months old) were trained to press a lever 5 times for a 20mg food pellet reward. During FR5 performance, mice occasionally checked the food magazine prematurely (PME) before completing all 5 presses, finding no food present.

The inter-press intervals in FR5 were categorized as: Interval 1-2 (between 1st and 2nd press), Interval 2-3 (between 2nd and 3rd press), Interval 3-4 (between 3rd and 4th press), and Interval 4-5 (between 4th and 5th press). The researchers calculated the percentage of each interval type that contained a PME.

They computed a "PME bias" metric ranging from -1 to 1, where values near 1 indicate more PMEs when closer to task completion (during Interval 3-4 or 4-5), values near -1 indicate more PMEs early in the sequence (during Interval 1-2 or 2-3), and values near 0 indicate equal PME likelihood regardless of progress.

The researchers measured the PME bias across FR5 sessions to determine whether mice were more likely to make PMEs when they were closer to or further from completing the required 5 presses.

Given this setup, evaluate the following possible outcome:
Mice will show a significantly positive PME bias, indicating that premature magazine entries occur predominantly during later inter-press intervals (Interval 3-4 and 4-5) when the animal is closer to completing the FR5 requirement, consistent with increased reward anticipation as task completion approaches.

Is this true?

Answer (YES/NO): YES